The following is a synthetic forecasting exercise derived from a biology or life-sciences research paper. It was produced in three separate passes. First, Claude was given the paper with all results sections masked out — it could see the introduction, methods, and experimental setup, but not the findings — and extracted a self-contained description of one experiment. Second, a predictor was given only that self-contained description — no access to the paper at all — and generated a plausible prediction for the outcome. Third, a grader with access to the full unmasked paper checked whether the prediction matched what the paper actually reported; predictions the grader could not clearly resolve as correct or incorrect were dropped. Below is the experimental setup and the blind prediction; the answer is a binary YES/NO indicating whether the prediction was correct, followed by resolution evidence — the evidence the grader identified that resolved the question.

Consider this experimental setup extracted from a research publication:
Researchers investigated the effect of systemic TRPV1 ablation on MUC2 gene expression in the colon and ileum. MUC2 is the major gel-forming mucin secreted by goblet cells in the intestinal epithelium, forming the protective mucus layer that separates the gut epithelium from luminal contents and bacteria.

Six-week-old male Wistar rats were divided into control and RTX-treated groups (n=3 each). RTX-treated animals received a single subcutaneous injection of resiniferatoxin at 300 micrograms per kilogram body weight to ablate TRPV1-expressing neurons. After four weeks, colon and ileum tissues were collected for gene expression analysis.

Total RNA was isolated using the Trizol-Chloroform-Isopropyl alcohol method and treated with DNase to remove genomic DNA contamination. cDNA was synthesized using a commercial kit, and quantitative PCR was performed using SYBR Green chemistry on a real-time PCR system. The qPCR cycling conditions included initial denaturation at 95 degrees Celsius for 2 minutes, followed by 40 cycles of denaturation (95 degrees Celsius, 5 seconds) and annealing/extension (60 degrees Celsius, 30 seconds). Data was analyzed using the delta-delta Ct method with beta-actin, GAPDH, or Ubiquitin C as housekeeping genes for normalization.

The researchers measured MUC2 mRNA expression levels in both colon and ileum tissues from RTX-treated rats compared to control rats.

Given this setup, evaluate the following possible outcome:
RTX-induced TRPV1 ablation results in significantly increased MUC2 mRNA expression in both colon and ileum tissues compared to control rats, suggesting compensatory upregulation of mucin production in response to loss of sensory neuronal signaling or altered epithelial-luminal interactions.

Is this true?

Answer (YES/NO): NO